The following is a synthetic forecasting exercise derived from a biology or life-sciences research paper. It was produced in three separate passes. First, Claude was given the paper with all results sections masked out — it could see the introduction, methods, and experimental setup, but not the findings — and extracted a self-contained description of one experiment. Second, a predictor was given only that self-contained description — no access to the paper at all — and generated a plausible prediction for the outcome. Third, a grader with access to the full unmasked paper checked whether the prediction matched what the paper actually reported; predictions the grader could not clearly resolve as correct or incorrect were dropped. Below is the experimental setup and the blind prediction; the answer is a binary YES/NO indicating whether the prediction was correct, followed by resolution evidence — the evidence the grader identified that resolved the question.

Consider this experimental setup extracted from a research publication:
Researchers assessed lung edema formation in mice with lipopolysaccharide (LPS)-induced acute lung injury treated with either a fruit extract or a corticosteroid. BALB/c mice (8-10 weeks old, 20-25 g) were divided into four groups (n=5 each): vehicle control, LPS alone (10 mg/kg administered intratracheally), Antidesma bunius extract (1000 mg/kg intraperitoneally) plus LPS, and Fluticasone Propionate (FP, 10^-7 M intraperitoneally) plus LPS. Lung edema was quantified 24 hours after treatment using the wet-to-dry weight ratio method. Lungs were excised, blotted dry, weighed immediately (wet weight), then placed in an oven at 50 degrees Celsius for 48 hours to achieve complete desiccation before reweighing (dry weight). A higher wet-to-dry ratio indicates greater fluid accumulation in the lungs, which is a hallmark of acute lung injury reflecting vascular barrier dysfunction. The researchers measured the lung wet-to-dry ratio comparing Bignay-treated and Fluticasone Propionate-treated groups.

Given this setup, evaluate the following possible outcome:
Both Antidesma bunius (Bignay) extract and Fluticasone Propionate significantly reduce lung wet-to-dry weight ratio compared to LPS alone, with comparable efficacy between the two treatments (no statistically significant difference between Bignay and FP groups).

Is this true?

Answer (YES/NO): NO